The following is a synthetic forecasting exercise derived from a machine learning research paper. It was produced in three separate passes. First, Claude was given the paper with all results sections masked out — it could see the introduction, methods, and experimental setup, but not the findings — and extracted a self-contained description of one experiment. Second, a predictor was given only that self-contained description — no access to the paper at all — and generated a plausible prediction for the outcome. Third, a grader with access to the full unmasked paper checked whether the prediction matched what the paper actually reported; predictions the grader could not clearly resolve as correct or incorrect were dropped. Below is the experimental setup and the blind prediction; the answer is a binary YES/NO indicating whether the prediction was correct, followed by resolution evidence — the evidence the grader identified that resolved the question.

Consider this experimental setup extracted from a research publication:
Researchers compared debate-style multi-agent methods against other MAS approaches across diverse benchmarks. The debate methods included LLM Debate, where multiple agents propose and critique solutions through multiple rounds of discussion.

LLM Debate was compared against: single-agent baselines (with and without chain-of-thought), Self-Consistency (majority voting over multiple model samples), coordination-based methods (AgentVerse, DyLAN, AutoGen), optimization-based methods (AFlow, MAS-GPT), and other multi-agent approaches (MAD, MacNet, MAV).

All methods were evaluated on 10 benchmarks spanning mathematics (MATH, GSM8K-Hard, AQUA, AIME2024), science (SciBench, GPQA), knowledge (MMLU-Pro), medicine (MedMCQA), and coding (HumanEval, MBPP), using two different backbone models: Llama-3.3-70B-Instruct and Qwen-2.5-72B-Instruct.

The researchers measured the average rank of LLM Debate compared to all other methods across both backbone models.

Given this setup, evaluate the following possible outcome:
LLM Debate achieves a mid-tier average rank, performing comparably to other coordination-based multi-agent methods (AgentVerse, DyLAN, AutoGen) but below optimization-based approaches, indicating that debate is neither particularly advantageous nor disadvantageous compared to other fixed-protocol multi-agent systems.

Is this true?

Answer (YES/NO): NO